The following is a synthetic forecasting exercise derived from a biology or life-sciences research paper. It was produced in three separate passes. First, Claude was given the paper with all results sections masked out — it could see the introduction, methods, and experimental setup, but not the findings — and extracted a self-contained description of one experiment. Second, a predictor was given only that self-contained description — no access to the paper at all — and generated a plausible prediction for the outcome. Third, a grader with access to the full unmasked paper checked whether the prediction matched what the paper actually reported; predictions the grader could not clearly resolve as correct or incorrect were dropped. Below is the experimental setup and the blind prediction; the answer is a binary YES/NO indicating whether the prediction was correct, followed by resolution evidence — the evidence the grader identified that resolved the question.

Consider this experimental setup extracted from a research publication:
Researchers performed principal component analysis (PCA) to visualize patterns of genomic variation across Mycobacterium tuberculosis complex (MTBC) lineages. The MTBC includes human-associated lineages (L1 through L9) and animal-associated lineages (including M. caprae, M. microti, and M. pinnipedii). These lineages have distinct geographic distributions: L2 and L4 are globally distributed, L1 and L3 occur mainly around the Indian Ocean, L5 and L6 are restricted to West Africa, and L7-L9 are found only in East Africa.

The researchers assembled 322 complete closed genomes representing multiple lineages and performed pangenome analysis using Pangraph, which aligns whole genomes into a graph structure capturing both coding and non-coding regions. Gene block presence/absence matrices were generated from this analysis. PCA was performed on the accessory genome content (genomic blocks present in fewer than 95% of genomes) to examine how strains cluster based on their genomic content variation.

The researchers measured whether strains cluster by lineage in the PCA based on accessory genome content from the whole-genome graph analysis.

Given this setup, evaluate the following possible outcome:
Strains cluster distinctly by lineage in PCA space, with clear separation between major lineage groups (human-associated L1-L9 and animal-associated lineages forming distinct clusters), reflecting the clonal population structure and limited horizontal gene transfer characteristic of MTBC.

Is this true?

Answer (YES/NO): YES